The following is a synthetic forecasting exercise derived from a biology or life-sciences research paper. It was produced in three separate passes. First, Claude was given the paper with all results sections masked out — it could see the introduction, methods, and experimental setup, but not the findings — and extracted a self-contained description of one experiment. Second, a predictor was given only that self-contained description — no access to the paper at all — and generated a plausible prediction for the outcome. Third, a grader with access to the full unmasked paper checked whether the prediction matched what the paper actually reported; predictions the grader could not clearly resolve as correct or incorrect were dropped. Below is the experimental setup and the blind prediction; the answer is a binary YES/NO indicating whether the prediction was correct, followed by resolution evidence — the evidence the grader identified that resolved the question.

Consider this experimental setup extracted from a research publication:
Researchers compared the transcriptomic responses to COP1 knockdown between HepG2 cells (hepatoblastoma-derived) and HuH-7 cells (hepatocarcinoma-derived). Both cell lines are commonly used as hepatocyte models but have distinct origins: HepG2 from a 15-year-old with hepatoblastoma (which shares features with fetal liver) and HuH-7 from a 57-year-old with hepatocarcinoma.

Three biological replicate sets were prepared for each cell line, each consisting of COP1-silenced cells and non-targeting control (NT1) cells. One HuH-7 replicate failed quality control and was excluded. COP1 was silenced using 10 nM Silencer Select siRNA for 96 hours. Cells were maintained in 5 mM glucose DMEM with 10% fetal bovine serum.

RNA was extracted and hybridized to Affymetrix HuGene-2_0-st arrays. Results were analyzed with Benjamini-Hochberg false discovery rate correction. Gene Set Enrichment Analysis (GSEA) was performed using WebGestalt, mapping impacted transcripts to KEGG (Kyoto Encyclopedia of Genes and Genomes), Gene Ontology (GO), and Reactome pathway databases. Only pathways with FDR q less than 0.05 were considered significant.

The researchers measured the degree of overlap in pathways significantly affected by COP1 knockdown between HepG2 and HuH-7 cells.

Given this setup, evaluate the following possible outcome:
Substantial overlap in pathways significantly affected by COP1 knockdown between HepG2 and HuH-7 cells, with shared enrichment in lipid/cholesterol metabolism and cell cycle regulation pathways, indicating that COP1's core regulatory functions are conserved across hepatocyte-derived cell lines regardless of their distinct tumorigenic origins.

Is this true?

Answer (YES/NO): NO